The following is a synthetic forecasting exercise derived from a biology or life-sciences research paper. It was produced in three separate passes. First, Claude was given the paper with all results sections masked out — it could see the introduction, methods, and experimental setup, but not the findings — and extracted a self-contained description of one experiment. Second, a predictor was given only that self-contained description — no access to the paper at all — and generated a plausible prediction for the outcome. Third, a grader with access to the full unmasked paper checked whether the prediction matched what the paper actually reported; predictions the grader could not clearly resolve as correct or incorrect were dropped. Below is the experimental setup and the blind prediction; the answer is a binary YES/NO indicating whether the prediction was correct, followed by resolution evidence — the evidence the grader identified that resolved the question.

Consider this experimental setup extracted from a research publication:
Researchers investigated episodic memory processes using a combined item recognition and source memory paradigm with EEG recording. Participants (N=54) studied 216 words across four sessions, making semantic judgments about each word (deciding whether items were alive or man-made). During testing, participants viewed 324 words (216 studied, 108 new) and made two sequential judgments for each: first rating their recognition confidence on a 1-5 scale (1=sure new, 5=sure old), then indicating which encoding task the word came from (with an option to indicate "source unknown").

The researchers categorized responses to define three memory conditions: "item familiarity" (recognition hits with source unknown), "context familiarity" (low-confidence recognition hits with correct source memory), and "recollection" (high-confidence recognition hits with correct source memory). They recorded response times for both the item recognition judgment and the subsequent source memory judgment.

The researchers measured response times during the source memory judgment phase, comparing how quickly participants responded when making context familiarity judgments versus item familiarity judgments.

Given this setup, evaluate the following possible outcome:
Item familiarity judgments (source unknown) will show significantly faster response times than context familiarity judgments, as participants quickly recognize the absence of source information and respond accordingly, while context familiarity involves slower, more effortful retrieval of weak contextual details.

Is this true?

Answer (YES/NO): NO